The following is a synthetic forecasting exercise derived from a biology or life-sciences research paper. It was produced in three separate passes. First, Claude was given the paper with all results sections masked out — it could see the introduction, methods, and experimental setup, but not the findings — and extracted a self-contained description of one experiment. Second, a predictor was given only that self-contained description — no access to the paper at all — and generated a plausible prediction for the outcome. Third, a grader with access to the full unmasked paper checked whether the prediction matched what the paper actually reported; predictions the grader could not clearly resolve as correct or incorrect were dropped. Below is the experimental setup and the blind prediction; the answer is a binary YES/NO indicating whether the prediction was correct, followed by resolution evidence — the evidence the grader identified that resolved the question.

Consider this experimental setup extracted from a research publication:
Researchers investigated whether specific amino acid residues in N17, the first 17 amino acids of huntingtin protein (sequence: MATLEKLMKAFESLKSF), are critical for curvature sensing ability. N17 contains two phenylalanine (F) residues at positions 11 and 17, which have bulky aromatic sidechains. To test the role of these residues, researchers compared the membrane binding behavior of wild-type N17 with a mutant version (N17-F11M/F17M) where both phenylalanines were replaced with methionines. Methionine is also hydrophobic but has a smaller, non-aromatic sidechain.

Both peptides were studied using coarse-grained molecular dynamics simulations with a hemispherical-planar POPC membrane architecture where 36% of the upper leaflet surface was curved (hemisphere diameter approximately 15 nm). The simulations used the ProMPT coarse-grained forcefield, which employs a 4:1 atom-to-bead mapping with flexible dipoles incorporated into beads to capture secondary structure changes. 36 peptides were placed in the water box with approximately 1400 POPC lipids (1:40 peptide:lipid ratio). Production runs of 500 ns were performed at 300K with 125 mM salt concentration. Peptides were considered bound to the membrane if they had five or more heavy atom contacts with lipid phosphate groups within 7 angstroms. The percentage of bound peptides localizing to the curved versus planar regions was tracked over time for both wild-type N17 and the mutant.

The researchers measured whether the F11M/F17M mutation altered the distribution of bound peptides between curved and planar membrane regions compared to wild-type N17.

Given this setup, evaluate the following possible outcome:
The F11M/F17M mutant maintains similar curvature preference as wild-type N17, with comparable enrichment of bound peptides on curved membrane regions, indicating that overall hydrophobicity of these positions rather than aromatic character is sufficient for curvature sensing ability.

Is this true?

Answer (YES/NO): NO